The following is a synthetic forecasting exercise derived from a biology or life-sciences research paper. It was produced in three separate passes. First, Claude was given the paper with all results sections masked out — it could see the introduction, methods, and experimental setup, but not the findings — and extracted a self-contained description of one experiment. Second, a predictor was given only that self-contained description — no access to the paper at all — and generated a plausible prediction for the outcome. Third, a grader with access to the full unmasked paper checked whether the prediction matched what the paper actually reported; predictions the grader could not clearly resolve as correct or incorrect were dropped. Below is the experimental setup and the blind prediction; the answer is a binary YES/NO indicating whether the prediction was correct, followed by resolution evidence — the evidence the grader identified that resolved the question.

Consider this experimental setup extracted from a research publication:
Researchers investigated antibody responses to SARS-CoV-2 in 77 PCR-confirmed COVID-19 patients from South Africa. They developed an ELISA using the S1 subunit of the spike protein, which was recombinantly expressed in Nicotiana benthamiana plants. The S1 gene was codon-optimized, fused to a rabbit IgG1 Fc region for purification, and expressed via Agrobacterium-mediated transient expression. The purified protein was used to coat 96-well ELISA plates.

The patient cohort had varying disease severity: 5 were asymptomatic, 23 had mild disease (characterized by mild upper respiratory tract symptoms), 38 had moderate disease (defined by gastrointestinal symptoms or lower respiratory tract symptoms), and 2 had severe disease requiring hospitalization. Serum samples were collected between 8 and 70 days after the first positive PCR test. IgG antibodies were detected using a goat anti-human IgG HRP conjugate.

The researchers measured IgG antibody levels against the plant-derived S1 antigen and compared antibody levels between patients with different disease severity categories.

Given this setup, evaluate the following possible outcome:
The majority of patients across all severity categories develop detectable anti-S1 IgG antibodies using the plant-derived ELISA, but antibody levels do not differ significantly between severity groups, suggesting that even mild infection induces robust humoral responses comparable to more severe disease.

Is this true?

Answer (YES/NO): YES